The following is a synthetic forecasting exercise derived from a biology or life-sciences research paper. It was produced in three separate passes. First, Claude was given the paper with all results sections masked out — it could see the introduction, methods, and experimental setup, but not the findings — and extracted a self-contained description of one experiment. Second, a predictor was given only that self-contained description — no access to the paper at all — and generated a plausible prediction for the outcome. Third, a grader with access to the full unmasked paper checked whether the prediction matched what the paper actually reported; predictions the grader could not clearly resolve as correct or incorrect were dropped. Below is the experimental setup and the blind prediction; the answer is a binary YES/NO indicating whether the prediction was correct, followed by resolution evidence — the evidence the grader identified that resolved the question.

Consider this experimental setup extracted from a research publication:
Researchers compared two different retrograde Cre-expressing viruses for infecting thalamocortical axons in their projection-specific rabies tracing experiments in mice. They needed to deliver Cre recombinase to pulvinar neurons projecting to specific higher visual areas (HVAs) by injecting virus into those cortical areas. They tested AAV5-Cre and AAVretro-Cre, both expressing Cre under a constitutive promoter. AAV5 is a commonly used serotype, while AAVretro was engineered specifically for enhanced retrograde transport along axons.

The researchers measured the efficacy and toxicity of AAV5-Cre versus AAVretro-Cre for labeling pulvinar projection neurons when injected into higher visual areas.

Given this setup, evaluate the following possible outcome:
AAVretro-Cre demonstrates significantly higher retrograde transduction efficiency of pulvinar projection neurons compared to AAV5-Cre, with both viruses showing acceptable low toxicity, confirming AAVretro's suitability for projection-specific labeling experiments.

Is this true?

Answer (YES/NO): NO